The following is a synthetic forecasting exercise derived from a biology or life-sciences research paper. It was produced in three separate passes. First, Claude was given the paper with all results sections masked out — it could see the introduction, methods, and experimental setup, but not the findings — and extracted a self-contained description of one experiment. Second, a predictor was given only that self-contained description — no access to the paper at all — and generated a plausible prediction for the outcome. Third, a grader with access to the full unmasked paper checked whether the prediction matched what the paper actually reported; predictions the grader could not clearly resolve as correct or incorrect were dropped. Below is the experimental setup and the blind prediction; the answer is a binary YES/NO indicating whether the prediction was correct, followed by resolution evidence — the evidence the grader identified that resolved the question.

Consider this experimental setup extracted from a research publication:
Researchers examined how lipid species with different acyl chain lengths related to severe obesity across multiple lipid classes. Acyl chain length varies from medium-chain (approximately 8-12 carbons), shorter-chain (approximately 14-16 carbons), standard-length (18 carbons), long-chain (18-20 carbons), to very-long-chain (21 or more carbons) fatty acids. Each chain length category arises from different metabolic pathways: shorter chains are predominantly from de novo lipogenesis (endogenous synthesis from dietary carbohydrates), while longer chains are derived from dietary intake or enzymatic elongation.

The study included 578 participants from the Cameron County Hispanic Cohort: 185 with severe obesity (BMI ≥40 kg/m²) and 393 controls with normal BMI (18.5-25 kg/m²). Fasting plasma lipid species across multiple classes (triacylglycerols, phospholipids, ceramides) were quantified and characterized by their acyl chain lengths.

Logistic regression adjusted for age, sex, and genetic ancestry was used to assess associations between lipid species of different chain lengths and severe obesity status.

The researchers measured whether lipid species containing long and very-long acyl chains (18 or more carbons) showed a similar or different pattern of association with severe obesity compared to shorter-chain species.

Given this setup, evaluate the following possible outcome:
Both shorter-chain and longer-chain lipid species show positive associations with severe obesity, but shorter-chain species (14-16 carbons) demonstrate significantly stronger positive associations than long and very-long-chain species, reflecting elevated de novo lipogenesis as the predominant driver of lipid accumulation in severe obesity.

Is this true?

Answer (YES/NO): NO